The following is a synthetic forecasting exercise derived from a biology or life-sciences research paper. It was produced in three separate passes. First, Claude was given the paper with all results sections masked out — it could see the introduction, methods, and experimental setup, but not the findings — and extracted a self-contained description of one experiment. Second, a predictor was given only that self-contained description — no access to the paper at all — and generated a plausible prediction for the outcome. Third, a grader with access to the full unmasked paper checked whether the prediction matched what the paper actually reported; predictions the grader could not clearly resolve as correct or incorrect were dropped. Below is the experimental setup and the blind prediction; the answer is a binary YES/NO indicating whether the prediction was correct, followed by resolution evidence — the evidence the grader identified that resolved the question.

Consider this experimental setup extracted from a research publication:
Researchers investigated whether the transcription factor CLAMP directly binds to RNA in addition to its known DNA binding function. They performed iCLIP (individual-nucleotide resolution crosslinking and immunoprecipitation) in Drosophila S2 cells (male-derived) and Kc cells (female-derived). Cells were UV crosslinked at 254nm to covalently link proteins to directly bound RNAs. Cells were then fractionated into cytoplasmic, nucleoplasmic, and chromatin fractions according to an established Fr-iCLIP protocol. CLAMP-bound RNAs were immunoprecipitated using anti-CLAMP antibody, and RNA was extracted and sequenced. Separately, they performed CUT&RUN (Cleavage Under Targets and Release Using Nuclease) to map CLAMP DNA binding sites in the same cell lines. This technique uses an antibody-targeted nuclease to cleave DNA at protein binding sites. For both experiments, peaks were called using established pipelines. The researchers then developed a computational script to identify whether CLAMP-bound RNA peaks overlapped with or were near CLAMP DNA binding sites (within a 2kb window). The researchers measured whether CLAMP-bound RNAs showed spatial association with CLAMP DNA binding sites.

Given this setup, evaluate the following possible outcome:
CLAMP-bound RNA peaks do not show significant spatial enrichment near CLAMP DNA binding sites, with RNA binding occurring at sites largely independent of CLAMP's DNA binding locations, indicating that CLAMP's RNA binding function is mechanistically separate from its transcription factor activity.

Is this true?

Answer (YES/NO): NO